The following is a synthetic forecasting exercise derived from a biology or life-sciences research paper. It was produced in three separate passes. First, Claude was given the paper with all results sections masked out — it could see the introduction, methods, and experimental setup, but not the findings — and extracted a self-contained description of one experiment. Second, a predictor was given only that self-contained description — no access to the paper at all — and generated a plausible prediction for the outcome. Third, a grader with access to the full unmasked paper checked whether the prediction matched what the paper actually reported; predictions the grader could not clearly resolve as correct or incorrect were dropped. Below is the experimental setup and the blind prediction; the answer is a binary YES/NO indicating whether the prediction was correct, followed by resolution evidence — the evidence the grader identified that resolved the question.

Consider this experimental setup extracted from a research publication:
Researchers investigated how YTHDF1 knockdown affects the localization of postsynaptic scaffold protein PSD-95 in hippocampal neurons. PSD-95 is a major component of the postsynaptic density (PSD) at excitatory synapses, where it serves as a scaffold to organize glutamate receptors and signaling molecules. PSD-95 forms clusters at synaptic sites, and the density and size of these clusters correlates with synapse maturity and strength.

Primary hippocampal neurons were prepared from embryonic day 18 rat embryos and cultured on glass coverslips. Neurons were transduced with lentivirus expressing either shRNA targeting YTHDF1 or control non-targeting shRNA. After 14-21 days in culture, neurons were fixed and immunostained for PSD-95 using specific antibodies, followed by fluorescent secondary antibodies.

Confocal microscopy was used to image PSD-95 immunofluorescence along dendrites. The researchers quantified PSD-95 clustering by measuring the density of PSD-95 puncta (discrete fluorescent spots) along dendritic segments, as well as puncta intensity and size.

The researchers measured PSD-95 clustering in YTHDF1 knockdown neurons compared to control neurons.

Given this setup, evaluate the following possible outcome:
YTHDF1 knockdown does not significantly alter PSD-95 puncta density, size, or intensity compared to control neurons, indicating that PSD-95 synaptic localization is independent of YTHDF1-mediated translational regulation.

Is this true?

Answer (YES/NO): NO